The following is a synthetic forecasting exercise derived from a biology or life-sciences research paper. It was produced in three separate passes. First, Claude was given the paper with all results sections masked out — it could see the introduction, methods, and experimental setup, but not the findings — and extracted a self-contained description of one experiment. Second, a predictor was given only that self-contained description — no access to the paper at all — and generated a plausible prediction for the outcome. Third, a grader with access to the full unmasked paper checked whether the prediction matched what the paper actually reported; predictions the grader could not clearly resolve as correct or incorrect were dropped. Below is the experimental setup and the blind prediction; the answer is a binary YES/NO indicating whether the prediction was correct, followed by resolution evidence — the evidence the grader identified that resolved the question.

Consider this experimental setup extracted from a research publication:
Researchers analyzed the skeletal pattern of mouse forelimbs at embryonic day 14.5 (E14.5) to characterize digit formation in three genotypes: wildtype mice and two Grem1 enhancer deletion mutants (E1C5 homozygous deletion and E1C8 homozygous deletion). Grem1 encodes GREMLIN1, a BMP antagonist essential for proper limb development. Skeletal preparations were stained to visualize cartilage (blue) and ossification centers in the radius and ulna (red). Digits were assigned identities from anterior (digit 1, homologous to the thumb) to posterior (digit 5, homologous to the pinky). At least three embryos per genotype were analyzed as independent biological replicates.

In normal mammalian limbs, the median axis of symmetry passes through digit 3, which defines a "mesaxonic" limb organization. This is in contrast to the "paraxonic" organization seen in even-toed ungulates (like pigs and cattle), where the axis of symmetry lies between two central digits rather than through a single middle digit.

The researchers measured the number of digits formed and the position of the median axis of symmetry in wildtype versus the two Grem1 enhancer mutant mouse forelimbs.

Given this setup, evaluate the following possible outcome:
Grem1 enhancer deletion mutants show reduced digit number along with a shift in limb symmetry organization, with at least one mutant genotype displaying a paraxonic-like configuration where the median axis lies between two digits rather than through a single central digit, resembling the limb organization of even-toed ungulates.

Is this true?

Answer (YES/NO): YES